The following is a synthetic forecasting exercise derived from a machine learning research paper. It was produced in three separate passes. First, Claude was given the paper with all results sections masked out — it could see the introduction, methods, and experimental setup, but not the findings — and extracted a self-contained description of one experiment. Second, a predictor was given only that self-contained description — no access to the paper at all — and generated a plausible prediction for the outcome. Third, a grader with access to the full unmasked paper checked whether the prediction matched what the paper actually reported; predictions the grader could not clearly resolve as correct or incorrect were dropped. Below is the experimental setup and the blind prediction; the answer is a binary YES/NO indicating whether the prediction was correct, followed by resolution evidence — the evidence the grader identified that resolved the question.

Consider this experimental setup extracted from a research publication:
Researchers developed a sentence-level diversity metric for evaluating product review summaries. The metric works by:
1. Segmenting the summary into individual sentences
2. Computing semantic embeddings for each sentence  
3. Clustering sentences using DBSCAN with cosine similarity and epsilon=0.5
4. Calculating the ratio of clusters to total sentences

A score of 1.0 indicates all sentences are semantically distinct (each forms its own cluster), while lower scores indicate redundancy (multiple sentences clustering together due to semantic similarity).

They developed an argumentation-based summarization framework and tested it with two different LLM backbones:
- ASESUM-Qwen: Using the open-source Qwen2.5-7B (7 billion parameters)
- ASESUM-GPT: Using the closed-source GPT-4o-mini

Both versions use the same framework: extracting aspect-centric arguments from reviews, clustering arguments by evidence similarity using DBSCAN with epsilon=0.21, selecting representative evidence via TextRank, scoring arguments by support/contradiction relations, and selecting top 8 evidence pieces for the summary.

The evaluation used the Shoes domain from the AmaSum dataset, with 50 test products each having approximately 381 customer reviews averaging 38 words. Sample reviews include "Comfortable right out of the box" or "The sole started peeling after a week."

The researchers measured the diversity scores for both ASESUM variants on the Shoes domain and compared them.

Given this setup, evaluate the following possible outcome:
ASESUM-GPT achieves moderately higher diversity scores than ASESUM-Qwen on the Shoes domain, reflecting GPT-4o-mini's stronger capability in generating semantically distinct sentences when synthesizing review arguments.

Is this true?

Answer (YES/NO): NO